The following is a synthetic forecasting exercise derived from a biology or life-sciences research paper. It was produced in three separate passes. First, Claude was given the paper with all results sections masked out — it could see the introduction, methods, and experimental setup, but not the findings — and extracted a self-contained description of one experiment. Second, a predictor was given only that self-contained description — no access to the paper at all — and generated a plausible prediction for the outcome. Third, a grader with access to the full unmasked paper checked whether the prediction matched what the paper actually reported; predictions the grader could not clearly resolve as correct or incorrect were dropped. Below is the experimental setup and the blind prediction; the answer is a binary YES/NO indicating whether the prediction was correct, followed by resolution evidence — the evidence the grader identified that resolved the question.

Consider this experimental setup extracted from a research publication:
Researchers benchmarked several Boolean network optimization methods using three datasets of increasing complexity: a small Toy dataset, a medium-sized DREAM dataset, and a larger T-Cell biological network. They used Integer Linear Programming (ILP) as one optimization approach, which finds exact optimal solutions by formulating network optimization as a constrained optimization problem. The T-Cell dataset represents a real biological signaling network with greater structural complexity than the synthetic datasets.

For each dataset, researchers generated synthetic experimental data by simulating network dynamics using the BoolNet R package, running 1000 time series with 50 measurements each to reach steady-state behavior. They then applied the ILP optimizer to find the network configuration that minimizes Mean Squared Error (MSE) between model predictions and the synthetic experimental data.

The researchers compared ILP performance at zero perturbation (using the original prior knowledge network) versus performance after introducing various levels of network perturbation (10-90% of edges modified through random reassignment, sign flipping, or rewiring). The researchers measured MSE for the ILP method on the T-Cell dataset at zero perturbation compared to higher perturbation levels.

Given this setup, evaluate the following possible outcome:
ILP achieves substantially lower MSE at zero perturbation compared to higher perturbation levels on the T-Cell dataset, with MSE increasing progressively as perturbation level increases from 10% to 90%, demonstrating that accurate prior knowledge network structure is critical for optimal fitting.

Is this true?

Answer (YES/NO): NO